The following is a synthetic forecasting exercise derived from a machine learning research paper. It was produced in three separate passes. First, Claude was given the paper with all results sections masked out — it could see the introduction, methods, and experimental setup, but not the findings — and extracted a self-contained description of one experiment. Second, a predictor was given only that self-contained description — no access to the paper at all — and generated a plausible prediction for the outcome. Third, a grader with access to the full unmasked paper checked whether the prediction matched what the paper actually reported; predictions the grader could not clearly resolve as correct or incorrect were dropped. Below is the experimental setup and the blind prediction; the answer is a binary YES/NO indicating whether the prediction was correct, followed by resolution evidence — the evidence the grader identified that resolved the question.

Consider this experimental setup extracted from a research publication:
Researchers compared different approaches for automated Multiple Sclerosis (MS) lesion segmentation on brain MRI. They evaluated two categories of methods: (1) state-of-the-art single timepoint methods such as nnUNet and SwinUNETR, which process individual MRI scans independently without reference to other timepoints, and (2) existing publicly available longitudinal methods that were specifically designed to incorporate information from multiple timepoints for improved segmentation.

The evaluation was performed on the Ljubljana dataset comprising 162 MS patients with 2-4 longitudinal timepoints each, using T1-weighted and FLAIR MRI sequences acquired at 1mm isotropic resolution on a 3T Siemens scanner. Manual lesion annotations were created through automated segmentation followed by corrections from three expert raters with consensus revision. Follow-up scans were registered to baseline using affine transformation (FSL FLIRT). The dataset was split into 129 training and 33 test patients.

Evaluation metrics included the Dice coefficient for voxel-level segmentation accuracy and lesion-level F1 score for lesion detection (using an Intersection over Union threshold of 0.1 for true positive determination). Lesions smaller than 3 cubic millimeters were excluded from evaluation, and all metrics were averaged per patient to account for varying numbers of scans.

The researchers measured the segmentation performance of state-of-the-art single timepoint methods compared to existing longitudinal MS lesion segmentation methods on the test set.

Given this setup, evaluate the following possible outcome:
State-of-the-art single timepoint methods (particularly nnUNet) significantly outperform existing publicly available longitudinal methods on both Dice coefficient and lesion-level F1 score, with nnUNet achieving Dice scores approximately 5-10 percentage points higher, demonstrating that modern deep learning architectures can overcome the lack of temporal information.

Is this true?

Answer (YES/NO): NO